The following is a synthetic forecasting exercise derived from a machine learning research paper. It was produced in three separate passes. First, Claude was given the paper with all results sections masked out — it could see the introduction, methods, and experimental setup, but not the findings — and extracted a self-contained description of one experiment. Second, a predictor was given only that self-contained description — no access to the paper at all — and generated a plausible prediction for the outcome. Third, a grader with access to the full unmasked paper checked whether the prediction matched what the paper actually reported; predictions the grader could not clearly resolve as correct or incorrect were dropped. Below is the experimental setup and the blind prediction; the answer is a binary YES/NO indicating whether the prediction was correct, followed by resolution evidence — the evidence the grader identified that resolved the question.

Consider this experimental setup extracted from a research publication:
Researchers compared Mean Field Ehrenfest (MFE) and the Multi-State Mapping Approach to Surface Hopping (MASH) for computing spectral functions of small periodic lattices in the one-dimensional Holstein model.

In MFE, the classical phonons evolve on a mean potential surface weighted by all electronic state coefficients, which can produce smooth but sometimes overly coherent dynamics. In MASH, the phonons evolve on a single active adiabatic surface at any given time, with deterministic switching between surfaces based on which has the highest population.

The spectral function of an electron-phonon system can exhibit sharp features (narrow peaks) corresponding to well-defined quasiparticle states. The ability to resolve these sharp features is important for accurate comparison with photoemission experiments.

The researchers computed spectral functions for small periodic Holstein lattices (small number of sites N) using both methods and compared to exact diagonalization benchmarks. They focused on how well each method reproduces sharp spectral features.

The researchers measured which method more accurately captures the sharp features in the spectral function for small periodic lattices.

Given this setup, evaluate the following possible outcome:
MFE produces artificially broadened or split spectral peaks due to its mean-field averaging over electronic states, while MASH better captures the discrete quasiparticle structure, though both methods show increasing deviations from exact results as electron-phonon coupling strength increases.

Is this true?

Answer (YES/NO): NO